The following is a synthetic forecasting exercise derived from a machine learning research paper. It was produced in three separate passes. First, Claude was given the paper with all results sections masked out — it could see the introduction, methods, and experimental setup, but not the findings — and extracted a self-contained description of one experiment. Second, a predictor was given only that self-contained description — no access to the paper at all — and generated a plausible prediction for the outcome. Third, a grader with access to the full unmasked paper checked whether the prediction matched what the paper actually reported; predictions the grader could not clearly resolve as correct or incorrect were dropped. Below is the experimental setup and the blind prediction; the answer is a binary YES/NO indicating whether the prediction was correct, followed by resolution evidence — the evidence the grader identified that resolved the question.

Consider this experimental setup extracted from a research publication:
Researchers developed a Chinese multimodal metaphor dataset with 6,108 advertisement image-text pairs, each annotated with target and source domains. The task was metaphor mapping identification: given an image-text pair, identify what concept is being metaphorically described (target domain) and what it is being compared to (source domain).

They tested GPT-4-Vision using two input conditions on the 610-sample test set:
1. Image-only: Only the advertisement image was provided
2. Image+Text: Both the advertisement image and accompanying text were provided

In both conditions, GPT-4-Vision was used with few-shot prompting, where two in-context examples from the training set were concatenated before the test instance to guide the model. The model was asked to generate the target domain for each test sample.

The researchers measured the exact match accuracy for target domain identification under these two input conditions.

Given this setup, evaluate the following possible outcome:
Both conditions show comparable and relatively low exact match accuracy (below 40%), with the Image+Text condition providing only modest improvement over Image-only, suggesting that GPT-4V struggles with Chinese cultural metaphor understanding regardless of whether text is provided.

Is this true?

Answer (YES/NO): YES